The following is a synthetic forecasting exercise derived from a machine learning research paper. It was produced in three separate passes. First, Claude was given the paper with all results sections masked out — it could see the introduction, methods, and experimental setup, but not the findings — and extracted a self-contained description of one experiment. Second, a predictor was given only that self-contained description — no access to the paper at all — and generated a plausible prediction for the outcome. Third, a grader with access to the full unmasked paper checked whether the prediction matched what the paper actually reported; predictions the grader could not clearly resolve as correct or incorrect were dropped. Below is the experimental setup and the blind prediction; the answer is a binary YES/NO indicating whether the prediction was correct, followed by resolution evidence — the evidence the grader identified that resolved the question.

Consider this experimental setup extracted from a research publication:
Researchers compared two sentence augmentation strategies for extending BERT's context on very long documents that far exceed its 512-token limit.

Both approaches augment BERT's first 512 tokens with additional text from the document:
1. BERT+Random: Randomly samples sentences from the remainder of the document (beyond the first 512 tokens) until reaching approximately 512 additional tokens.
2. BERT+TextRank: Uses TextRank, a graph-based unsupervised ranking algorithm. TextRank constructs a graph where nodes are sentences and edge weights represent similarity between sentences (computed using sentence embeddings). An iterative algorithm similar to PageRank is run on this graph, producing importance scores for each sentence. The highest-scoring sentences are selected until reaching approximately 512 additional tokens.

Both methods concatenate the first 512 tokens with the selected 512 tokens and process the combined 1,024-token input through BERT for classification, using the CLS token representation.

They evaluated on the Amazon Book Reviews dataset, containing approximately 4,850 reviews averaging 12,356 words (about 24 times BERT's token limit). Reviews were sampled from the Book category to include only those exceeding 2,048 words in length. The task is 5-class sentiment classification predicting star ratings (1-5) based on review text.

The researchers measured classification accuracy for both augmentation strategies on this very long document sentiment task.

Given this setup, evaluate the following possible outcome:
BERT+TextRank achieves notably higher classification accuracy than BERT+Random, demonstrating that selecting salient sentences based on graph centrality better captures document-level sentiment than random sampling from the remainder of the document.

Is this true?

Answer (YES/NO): NO